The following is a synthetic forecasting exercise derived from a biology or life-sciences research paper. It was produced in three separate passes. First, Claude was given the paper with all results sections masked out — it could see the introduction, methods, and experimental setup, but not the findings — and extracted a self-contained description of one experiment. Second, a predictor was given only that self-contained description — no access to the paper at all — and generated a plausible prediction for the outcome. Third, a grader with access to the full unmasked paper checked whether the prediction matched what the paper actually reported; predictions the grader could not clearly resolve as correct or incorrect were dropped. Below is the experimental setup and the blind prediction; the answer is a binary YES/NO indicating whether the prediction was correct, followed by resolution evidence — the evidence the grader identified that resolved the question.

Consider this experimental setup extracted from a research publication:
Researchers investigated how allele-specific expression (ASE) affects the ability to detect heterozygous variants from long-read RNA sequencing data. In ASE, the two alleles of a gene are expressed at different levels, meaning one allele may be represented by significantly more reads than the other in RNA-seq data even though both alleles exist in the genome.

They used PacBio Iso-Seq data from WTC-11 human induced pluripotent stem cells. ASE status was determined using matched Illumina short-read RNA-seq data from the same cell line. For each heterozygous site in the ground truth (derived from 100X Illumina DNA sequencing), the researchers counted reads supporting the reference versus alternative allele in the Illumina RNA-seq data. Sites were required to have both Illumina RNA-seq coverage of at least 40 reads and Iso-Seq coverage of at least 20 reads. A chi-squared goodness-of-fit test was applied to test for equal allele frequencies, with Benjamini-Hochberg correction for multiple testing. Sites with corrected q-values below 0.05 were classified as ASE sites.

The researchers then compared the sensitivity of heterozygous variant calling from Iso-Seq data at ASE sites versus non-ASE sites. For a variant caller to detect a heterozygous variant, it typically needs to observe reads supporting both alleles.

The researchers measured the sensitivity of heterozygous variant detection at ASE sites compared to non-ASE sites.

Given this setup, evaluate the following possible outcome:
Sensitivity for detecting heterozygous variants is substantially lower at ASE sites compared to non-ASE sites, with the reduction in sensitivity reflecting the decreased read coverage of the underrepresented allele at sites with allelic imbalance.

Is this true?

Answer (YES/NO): YES